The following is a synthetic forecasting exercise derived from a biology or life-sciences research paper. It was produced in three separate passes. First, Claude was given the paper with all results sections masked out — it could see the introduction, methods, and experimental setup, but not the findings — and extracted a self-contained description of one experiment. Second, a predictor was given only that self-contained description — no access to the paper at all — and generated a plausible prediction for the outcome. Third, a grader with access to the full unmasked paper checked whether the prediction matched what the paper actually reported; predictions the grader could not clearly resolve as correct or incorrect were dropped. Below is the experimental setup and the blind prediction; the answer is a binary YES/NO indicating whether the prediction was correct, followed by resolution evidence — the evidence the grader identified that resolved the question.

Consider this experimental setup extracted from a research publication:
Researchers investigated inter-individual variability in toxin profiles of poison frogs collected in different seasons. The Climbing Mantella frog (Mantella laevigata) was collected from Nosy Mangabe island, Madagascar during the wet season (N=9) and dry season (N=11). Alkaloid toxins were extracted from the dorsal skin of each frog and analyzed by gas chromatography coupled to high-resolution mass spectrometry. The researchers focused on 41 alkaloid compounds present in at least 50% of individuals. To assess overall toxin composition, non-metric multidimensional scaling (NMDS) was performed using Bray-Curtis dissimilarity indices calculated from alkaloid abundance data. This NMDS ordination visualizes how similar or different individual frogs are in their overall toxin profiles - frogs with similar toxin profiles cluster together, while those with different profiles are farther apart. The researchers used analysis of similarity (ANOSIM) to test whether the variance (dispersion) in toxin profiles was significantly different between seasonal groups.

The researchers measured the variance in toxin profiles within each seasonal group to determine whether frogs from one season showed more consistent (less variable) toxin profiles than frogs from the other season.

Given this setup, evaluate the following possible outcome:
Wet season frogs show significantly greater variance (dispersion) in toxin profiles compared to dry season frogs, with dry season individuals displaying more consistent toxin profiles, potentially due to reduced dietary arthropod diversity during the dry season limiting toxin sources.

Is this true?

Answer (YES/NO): NO